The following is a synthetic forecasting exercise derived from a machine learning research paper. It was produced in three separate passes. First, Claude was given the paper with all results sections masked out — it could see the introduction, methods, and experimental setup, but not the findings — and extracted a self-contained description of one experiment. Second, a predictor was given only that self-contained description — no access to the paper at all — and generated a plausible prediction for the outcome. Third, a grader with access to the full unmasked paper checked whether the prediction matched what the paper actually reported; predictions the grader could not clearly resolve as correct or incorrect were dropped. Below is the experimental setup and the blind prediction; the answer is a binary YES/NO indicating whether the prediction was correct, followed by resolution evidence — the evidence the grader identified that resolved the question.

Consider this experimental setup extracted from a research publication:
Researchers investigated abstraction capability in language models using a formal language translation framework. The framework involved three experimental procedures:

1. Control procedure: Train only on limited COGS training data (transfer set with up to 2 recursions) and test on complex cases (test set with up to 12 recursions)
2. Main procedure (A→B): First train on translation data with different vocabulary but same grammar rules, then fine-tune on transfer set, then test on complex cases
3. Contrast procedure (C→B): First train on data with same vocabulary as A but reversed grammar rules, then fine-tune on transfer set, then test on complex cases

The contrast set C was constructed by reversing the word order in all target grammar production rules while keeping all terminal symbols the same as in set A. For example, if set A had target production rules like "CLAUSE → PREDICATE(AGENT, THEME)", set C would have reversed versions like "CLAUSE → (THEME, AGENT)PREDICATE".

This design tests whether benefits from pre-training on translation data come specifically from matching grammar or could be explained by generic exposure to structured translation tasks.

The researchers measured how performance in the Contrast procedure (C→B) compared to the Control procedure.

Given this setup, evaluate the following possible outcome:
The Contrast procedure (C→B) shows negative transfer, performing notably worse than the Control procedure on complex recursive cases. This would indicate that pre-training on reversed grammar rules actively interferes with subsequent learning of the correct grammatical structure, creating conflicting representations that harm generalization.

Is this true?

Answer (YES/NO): NO